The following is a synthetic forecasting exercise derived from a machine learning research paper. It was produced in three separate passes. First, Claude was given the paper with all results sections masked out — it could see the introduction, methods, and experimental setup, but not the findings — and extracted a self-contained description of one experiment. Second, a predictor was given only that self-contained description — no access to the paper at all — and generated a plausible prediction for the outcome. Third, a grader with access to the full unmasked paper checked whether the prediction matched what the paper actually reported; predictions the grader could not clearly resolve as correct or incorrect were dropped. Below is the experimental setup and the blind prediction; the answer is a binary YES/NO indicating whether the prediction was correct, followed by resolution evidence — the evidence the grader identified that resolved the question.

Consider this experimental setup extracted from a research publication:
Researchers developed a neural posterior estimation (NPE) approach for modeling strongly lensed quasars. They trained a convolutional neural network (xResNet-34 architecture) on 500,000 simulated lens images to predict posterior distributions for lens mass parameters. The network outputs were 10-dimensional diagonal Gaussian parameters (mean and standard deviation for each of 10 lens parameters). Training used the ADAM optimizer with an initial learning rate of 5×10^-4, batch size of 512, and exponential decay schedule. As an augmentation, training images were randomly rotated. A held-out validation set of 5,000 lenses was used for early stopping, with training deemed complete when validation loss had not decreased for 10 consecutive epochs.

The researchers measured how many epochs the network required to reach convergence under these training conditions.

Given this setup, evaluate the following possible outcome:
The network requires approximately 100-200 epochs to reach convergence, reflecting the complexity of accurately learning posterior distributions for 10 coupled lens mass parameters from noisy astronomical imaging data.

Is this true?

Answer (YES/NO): NO